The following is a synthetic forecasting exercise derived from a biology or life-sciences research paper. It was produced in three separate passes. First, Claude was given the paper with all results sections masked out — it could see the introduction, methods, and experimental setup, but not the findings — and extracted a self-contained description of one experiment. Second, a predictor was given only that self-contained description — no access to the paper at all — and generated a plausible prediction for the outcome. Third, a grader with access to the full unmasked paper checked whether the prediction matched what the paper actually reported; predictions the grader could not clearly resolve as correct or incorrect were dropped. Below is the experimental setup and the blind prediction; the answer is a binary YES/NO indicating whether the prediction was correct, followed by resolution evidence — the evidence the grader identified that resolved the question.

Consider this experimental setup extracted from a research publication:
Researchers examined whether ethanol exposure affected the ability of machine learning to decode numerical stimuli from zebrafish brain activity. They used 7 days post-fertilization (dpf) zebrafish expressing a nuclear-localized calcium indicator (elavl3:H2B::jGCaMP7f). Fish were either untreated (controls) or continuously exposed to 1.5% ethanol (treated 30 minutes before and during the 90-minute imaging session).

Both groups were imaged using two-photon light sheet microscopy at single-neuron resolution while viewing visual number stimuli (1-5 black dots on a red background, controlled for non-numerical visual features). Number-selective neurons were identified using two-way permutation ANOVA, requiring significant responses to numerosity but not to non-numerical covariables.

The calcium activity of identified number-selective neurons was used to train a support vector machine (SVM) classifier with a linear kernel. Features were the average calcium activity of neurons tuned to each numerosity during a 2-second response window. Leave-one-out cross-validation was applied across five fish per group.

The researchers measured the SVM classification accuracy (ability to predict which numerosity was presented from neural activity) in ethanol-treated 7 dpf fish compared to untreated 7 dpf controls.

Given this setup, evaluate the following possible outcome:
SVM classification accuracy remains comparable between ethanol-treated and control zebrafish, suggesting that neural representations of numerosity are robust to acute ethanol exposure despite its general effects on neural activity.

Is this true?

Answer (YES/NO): NO